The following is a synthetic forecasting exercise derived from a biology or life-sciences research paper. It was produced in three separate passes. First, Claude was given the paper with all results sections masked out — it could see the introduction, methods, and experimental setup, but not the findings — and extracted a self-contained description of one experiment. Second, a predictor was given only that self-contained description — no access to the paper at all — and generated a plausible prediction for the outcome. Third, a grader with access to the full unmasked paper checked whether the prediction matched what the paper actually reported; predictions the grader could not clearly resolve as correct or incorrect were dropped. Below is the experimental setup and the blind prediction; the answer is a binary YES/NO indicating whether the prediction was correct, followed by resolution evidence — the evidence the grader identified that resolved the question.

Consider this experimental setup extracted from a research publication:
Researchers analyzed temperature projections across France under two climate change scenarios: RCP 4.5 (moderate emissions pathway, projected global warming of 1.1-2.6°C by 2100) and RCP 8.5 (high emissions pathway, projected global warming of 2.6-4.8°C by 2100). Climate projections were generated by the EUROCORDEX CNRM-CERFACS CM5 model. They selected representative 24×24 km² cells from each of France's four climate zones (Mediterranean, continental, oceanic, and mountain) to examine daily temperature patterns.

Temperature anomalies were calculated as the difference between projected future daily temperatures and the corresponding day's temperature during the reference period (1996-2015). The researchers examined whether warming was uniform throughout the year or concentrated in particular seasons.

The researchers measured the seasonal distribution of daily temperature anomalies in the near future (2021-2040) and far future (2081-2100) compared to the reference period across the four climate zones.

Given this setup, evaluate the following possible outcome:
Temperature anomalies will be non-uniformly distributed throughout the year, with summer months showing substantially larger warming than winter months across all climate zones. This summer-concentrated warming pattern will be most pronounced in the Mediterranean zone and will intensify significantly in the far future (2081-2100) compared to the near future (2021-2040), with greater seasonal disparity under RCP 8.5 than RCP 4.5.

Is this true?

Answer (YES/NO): NO